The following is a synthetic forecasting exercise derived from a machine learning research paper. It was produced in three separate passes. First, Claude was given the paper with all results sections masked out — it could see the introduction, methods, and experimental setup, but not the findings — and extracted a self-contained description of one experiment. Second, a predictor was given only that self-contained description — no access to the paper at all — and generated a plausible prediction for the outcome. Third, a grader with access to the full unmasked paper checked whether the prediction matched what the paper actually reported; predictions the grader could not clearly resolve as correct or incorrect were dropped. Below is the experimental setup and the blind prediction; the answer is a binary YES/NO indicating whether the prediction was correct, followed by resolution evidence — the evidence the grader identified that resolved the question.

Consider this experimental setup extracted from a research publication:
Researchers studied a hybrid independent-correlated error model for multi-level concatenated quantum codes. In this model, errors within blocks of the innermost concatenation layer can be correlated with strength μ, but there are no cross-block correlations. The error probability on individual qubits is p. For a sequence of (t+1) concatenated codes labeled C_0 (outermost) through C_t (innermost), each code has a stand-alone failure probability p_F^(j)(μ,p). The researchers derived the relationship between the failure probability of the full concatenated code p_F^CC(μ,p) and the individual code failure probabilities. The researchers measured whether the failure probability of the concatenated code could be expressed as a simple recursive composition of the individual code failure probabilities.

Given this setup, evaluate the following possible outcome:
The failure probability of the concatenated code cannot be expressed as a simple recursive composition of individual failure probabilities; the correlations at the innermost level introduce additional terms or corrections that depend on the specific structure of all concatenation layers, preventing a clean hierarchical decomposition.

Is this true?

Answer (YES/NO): NO